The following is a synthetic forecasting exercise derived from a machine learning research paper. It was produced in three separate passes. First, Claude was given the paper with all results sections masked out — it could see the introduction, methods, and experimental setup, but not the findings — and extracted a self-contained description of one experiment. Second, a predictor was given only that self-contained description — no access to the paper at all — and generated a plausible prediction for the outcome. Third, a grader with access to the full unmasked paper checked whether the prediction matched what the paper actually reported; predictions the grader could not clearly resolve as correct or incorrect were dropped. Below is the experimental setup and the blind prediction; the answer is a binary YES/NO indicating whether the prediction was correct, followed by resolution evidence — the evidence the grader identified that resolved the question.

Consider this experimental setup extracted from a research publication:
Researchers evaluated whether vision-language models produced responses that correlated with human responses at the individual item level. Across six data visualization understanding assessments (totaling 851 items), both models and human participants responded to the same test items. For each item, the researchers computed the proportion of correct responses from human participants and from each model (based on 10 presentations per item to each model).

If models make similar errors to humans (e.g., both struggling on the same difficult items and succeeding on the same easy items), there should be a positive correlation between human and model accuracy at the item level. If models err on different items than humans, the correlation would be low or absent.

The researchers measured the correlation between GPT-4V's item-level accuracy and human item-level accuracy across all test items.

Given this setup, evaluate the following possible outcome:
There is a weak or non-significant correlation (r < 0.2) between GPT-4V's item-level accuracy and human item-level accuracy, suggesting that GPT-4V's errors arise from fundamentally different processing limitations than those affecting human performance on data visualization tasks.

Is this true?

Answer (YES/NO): NO